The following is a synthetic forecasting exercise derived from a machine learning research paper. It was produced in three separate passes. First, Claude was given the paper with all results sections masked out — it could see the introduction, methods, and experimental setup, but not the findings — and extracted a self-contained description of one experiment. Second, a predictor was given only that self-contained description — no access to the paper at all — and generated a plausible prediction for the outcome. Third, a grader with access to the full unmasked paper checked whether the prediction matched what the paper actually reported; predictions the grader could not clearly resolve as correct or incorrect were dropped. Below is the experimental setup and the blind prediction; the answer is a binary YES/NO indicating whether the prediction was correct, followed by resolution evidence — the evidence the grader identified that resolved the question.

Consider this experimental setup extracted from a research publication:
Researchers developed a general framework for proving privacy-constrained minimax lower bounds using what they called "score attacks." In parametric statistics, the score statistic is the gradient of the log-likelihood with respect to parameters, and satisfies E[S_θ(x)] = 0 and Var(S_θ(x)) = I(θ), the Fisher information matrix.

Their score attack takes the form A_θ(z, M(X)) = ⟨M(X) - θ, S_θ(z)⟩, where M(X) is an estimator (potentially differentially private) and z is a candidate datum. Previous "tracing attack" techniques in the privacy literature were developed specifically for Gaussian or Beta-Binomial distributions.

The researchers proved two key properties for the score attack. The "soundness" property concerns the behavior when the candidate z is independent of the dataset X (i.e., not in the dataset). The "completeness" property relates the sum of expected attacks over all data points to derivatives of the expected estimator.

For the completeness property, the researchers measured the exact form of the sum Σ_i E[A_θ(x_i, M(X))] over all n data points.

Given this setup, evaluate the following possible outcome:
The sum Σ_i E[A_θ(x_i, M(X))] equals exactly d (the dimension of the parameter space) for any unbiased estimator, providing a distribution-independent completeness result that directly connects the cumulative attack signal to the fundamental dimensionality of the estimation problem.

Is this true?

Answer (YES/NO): NO